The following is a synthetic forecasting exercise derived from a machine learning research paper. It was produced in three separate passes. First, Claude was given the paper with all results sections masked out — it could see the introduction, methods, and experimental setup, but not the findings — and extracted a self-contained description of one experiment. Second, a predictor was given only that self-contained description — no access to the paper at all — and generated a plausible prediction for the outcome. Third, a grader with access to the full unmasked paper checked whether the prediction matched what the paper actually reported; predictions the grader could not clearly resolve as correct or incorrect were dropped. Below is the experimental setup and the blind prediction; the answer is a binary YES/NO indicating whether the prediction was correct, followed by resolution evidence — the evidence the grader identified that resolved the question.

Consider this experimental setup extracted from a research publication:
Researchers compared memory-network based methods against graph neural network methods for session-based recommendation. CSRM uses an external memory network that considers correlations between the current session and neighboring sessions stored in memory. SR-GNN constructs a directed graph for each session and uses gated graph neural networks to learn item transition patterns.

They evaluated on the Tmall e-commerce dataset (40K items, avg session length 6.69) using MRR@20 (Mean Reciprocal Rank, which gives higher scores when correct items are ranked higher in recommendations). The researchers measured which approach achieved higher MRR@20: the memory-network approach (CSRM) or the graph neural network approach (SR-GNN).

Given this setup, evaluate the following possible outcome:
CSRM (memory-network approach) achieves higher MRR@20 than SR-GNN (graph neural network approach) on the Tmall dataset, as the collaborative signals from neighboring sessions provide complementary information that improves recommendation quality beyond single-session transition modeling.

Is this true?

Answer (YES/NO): YES